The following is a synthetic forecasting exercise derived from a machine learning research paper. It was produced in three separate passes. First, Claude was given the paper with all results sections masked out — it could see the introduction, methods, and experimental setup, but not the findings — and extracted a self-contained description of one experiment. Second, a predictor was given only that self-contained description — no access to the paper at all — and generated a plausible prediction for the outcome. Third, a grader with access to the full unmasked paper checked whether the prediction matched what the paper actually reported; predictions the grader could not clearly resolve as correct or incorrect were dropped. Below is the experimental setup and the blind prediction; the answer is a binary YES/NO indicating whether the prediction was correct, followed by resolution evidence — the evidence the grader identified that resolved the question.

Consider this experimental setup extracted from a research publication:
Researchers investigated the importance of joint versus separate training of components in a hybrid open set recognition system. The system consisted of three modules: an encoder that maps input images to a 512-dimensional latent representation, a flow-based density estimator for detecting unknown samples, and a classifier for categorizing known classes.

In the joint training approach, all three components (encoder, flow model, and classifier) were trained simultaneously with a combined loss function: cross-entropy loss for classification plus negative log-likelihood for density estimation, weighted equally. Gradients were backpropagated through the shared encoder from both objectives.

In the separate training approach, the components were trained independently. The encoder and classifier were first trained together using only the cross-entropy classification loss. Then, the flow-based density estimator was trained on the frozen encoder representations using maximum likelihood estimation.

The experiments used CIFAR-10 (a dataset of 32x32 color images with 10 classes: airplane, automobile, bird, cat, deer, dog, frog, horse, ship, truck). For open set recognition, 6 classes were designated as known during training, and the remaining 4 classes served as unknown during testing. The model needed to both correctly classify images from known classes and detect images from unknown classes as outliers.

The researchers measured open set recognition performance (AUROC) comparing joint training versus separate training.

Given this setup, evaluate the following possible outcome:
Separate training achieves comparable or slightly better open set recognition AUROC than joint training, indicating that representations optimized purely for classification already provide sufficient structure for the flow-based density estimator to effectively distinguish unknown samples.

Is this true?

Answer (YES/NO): NO